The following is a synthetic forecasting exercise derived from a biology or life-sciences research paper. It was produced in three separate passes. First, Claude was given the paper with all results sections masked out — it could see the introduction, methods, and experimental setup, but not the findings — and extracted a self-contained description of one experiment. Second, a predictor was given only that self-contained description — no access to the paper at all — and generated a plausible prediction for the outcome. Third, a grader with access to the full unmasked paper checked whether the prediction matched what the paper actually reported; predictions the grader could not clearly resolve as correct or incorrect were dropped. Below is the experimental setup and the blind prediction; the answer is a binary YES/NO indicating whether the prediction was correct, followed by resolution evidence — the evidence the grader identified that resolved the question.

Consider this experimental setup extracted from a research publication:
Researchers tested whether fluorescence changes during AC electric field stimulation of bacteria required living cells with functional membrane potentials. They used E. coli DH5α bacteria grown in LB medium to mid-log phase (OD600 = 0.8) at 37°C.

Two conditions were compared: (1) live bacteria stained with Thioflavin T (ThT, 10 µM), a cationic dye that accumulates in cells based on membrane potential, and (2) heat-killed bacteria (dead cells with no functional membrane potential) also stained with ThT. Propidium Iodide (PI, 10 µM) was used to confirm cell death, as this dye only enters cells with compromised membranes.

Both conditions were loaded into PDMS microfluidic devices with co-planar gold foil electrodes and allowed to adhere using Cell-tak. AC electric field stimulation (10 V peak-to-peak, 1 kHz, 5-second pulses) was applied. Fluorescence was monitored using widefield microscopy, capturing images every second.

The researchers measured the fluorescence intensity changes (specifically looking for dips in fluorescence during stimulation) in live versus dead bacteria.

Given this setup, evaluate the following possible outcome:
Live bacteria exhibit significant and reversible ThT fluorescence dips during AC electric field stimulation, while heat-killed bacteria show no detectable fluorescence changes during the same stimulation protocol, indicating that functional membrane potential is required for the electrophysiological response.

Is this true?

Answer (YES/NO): NO